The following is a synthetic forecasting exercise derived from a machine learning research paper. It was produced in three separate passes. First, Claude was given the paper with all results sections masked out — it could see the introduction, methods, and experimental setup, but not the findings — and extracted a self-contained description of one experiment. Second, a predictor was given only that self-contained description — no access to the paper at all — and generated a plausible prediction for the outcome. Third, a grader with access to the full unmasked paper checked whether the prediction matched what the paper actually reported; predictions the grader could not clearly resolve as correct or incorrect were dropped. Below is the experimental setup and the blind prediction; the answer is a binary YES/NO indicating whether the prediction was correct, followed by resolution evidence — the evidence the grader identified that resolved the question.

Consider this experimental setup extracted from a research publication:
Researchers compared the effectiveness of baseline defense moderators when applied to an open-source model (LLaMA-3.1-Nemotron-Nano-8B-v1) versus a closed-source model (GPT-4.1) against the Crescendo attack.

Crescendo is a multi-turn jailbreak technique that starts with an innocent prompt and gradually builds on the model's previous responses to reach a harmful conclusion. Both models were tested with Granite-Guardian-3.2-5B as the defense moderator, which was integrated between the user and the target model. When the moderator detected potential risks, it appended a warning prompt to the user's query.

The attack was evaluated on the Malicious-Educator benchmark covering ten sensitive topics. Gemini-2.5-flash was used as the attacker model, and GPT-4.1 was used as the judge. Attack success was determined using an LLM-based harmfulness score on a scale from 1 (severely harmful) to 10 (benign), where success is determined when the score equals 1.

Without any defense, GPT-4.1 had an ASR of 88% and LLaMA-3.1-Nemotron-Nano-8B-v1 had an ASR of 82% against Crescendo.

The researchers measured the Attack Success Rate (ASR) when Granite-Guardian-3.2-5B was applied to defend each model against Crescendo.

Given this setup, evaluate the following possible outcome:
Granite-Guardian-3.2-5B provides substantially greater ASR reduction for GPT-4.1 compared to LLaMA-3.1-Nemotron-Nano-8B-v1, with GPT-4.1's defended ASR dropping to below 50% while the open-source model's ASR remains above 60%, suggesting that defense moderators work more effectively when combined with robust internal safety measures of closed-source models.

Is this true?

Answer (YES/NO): NO